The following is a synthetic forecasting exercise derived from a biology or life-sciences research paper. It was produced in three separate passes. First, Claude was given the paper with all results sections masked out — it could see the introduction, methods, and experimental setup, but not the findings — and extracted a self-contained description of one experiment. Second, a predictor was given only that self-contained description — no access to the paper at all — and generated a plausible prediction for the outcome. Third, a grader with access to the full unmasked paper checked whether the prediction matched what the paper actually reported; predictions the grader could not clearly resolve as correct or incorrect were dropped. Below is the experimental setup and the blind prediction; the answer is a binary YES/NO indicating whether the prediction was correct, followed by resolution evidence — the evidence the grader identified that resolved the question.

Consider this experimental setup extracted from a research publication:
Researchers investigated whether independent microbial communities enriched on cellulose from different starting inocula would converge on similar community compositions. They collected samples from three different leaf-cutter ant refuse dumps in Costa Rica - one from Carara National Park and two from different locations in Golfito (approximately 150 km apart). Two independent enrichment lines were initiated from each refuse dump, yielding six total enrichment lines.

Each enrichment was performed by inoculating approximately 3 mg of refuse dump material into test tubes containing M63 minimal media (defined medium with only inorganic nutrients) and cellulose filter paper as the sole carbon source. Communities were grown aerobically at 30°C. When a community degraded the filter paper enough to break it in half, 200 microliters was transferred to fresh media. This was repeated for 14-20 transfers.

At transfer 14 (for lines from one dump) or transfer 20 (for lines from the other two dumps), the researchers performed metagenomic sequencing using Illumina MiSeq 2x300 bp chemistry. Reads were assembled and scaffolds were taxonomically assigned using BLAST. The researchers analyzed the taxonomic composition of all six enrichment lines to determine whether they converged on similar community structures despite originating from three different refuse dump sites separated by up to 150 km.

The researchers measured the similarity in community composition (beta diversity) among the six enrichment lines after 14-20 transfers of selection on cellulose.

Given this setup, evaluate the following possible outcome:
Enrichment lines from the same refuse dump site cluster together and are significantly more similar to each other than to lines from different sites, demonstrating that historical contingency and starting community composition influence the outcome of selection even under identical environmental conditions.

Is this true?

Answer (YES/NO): NO